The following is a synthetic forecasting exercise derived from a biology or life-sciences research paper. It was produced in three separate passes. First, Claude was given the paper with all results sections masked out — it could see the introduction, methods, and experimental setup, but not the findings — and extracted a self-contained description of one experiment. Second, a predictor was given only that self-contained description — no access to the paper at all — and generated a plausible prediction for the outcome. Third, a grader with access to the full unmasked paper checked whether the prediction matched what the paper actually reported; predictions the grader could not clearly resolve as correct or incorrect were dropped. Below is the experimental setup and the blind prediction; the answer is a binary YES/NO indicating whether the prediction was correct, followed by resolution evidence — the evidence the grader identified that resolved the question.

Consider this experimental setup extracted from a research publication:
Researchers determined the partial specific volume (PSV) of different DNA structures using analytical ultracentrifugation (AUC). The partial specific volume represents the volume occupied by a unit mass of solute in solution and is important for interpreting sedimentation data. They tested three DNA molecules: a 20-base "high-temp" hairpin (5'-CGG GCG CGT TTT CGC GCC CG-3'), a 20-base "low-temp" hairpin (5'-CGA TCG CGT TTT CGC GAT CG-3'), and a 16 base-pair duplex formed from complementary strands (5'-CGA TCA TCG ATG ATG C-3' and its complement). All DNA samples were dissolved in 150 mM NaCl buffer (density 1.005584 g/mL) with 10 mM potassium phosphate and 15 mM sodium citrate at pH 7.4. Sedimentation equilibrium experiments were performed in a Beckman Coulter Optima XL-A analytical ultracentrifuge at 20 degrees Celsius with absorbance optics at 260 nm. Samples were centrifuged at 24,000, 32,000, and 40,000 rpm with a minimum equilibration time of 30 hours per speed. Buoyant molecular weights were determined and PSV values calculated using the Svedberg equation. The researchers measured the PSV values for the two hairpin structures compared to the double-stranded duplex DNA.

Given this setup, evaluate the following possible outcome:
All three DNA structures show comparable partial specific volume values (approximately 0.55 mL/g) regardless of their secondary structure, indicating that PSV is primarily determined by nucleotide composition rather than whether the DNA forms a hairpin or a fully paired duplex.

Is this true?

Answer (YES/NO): NO